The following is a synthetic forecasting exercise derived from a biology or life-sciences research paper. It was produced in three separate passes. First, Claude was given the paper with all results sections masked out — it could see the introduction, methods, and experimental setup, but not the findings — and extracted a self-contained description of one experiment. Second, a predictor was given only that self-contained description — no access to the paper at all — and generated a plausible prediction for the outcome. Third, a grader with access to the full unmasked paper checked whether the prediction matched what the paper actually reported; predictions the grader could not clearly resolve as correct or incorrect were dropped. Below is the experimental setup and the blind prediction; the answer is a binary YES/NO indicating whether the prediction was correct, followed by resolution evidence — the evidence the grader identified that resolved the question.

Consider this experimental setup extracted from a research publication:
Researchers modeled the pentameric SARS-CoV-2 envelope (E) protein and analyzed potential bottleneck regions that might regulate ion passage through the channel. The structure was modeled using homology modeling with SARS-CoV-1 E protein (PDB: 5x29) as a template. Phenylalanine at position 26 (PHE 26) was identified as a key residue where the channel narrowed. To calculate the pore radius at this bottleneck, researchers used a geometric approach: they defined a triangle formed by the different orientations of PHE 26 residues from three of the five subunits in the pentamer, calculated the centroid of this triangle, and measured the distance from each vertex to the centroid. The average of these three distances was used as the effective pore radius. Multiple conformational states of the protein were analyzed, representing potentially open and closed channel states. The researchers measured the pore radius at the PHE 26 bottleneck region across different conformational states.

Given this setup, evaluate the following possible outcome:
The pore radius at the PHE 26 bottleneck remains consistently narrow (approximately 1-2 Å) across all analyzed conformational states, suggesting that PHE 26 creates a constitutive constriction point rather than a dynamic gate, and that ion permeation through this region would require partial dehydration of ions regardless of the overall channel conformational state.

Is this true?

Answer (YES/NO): NO